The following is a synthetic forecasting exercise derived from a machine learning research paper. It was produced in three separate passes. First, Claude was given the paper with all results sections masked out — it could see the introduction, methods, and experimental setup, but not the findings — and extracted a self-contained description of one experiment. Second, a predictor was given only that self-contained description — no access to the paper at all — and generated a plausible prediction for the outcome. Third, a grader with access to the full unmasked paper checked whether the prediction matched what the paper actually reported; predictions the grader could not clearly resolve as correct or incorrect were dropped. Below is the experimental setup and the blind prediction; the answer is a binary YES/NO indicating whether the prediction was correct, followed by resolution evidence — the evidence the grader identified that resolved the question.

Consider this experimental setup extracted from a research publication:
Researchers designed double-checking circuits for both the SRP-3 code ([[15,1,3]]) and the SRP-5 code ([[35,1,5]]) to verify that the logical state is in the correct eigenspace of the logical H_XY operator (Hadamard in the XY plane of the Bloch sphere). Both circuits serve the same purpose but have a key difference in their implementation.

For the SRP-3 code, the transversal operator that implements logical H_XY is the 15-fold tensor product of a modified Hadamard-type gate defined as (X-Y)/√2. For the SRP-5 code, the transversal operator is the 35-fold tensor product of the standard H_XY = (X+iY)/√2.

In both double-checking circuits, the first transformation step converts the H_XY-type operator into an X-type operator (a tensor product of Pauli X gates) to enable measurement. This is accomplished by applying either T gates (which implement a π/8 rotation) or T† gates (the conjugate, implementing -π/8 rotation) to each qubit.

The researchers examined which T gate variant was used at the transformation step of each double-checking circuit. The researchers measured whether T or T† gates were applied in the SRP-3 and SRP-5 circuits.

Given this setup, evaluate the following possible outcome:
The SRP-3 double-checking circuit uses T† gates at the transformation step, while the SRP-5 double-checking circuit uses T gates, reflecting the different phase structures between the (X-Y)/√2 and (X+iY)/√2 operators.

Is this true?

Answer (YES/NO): NO